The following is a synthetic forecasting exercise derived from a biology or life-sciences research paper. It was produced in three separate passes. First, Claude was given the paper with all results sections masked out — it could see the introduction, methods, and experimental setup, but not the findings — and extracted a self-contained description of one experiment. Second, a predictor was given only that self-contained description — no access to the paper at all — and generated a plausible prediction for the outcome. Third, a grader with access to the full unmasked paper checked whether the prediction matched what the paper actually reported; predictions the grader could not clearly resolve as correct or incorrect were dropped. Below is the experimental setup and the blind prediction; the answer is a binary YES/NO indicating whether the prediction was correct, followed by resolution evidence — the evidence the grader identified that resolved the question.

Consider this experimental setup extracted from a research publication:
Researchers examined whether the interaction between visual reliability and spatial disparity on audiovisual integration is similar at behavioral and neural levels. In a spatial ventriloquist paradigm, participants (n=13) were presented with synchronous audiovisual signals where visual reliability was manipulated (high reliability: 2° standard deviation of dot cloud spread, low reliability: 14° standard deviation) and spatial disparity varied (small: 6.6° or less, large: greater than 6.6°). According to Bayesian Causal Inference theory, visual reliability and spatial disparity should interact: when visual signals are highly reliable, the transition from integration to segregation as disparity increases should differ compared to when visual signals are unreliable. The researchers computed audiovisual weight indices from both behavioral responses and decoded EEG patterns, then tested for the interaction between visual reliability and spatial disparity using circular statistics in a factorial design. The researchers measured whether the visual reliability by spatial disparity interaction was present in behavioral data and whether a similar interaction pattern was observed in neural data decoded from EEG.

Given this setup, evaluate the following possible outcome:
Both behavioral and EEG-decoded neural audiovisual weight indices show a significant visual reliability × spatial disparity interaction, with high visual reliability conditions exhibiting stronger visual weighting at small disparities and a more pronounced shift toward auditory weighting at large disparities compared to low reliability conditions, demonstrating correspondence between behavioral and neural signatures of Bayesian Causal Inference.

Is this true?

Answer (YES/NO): NO